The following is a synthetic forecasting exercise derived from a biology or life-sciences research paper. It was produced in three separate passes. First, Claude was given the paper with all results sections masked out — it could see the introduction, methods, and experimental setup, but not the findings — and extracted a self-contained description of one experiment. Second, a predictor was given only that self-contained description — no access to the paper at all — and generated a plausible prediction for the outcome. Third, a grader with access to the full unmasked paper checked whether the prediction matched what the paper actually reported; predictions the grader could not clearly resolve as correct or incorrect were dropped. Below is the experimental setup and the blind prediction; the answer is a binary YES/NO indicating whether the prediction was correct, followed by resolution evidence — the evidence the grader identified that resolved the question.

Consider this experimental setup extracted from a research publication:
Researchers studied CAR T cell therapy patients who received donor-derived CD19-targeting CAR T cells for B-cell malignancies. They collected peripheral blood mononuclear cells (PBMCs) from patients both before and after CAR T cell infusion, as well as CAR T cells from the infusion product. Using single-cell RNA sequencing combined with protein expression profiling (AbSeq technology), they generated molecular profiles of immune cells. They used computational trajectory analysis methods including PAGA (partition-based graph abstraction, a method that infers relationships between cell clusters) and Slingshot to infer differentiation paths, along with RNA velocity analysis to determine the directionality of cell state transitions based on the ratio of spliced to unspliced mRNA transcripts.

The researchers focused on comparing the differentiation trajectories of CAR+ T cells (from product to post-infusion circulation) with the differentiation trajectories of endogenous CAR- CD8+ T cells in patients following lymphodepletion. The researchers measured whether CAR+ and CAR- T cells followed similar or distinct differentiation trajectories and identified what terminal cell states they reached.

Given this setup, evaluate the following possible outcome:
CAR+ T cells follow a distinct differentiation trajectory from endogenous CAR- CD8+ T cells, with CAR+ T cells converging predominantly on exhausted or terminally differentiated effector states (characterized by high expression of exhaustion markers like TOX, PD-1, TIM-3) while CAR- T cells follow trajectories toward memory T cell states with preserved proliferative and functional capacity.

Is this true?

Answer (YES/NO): NO